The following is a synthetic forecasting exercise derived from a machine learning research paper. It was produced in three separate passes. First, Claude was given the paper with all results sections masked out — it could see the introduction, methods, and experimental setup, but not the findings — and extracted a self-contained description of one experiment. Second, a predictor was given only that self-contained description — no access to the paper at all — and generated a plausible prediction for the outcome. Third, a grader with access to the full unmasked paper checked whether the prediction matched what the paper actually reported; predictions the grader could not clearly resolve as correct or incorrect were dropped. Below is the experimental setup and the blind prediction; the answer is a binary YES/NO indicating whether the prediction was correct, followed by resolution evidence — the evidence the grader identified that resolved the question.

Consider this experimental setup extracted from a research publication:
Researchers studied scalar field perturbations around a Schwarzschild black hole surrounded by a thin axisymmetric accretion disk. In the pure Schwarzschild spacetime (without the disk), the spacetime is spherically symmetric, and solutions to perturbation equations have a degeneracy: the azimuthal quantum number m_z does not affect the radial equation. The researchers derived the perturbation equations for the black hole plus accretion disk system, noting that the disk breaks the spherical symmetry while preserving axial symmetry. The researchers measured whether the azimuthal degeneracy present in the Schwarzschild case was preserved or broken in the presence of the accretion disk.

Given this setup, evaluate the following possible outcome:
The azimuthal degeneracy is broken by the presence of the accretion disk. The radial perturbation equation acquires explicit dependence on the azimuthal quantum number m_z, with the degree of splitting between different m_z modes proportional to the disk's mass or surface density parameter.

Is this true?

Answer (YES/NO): YES